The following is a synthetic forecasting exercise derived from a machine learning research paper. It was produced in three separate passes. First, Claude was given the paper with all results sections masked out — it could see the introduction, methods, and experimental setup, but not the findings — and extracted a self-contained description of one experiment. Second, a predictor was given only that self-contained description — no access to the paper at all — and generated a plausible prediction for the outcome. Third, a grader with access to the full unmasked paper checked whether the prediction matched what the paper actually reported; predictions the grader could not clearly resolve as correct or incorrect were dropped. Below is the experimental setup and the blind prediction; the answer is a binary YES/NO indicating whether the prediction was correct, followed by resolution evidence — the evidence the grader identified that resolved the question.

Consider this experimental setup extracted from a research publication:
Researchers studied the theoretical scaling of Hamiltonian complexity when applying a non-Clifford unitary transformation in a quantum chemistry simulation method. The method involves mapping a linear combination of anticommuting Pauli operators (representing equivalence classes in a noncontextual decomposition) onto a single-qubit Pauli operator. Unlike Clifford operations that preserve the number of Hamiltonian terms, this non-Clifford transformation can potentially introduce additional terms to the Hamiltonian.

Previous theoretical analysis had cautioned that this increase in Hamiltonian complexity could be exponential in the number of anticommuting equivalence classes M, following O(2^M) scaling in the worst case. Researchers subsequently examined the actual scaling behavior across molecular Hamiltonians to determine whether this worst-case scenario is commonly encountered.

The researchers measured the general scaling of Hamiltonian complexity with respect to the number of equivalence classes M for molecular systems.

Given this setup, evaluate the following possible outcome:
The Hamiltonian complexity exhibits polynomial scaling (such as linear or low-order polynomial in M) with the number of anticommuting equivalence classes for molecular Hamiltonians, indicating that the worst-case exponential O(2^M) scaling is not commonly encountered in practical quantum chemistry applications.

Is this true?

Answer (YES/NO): NO